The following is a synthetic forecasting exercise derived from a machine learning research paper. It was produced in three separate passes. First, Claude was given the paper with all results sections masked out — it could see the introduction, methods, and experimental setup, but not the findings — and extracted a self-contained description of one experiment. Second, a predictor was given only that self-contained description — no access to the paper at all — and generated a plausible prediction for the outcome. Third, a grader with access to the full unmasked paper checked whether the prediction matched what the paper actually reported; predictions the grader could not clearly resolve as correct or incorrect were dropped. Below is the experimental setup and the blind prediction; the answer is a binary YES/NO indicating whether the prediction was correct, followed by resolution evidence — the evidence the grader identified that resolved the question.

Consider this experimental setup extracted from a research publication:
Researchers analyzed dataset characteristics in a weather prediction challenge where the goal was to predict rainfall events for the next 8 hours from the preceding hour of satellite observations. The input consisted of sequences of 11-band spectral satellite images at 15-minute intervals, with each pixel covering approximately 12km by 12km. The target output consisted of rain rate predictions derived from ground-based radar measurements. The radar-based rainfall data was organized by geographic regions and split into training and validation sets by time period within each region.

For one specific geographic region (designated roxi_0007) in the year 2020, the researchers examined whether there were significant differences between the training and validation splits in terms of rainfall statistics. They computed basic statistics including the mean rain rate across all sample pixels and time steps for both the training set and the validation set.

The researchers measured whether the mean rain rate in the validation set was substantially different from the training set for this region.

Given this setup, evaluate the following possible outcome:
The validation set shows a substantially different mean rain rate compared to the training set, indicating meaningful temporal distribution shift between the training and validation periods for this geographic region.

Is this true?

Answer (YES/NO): YES